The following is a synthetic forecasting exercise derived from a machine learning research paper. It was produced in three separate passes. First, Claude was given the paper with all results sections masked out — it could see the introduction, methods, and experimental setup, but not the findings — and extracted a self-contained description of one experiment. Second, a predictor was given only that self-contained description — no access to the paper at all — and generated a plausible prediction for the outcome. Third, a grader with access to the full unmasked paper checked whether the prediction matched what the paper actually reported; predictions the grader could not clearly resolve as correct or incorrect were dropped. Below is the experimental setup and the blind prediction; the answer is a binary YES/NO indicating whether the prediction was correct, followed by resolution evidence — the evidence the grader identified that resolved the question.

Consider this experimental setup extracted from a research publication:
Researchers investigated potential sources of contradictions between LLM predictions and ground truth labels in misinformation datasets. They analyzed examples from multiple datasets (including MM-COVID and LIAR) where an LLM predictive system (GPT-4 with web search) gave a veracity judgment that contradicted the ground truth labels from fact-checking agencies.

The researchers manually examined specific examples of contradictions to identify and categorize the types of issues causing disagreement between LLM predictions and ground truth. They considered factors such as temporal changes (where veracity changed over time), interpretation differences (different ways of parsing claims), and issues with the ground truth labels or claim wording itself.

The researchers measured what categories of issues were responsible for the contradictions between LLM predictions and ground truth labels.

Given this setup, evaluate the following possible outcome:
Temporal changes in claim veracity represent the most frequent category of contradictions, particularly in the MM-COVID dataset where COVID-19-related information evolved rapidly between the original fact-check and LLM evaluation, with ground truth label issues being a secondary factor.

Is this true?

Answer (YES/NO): NO